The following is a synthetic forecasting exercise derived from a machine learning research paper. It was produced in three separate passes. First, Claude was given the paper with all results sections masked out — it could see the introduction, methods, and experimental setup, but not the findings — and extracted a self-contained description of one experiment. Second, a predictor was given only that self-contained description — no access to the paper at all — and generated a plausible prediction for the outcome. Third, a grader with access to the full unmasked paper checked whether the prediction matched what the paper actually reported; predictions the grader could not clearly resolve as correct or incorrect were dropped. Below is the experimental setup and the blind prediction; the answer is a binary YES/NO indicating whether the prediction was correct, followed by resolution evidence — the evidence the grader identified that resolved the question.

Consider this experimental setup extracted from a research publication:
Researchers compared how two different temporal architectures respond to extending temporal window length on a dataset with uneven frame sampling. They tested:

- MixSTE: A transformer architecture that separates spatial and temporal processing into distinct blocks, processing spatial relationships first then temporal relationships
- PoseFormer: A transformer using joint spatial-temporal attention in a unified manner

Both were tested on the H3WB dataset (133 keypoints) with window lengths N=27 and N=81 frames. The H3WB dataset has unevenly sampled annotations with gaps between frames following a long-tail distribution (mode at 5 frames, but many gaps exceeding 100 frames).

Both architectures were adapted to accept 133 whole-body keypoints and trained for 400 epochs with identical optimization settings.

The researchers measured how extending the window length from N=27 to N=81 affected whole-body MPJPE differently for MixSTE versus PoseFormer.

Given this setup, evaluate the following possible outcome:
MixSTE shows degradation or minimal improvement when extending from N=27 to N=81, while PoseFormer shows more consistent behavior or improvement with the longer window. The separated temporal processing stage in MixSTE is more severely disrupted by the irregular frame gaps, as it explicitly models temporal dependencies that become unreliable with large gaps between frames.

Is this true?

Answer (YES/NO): NO